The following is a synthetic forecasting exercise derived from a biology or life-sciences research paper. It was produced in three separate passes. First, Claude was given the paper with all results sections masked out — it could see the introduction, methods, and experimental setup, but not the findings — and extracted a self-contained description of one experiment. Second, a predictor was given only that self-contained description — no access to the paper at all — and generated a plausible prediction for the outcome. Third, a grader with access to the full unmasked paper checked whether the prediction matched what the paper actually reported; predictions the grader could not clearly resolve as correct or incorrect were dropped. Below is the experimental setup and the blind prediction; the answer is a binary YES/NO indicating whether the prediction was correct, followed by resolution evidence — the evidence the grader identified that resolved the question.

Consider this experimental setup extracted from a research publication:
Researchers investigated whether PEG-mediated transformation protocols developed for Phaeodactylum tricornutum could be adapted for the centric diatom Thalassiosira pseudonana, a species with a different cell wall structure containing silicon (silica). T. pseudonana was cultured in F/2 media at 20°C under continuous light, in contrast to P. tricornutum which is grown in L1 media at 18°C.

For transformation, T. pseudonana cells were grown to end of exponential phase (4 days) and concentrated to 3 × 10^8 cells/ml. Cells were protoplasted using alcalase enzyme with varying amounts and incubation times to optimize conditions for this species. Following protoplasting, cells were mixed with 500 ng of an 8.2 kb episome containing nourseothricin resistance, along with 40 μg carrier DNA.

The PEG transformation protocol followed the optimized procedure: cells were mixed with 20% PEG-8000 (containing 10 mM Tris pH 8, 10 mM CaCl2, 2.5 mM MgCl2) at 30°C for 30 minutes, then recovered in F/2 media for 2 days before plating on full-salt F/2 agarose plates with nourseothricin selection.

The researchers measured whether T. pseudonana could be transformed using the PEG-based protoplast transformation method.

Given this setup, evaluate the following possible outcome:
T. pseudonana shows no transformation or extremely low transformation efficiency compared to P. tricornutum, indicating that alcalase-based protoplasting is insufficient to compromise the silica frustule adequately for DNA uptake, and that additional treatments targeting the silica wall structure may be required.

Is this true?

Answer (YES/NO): NO